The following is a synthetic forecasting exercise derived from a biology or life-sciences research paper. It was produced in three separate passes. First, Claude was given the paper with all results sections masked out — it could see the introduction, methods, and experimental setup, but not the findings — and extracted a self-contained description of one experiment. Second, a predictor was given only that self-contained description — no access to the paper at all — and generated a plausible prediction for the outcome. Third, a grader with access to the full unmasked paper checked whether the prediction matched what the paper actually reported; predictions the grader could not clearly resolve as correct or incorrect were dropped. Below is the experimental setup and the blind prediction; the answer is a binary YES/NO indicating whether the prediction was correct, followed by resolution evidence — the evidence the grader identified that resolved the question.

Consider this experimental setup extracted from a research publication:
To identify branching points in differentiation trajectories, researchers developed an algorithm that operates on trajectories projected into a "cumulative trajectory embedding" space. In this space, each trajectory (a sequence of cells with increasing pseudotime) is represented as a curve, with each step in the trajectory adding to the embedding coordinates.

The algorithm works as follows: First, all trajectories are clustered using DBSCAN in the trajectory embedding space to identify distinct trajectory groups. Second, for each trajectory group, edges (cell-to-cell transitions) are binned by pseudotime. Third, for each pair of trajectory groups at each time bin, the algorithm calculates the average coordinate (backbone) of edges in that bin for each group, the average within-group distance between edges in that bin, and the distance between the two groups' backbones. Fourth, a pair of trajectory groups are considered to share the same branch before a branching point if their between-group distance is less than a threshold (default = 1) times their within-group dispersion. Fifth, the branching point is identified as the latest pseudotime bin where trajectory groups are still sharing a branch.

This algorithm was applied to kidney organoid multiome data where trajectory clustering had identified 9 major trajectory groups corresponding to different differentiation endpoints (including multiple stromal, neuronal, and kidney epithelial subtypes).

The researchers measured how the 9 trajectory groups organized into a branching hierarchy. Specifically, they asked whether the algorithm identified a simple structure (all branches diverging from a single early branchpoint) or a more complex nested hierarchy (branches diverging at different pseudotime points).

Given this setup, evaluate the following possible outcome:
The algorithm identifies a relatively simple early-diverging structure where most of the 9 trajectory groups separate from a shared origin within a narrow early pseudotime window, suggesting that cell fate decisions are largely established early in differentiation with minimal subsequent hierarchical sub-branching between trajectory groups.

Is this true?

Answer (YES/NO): NO